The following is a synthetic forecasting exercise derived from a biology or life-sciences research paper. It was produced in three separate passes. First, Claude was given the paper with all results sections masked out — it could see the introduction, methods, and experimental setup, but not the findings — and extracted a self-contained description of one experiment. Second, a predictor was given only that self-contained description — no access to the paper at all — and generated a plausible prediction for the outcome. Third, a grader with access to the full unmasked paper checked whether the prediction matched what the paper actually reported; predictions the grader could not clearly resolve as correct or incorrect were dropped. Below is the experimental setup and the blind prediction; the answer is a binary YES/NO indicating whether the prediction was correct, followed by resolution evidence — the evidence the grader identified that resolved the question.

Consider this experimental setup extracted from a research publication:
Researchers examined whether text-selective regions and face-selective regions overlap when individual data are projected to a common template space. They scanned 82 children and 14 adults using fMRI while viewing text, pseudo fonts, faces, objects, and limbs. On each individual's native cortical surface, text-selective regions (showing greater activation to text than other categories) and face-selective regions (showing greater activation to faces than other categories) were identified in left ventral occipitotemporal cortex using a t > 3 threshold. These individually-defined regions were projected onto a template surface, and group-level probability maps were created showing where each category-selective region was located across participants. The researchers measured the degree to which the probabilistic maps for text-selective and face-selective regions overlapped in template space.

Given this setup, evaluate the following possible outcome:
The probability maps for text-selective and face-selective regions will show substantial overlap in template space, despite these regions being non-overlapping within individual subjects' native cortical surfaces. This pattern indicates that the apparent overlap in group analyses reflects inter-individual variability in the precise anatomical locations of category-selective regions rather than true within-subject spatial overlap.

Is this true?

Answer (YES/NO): YES